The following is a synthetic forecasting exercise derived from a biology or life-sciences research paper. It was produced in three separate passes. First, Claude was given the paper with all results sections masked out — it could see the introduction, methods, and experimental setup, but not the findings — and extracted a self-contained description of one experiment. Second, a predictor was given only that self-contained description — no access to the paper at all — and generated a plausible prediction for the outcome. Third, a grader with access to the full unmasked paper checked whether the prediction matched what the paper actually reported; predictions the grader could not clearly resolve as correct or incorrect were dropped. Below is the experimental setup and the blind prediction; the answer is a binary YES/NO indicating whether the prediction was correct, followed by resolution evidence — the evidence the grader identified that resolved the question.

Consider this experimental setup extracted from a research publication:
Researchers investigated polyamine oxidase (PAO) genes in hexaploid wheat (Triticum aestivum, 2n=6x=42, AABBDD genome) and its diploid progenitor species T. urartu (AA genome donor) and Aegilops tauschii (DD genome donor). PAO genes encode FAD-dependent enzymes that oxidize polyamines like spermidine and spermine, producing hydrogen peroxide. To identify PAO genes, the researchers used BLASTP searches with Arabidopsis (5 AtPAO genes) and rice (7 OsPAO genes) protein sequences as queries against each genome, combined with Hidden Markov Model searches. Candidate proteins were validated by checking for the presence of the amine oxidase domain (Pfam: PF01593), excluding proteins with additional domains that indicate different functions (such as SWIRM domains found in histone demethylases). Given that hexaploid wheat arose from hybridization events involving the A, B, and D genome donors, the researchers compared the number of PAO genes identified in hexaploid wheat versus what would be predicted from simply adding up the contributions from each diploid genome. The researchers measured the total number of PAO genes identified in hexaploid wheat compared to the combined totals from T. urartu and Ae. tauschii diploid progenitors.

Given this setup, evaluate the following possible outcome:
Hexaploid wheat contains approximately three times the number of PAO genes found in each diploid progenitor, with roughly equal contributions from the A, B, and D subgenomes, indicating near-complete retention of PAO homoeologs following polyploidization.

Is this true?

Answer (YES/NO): NO